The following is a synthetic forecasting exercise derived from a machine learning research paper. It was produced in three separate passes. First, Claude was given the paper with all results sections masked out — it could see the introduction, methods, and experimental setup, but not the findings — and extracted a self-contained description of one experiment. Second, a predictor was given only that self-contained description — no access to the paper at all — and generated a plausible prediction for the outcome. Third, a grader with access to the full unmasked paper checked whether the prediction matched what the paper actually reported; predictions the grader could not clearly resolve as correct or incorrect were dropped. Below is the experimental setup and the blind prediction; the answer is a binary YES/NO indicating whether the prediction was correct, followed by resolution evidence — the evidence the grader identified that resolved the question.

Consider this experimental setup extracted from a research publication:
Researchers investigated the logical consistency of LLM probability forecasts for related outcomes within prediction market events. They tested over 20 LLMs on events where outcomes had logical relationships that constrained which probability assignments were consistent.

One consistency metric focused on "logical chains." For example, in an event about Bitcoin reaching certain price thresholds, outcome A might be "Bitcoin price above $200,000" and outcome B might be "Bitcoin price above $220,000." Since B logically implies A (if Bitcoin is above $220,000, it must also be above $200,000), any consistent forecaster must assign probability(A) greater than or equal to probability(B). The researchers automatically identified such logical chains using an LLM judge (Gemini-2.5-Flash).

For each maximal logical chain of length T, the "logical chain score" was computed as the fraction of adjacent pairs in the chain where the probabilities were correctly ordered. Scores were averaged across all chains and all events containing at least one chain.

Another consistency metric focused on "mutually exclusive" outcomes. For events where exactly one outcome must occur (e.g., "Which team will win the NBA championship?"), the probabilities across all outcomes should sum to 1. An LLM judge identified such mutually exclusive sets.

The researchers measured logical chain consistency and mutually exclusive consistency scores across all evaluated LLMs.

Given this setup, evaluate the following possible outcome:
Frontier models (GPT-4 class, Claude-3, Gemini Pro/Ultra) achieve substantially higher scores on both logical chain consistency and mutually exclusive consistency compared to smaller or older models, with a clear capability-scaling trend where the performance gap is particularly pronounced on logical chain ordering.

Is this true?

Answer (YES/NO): NO